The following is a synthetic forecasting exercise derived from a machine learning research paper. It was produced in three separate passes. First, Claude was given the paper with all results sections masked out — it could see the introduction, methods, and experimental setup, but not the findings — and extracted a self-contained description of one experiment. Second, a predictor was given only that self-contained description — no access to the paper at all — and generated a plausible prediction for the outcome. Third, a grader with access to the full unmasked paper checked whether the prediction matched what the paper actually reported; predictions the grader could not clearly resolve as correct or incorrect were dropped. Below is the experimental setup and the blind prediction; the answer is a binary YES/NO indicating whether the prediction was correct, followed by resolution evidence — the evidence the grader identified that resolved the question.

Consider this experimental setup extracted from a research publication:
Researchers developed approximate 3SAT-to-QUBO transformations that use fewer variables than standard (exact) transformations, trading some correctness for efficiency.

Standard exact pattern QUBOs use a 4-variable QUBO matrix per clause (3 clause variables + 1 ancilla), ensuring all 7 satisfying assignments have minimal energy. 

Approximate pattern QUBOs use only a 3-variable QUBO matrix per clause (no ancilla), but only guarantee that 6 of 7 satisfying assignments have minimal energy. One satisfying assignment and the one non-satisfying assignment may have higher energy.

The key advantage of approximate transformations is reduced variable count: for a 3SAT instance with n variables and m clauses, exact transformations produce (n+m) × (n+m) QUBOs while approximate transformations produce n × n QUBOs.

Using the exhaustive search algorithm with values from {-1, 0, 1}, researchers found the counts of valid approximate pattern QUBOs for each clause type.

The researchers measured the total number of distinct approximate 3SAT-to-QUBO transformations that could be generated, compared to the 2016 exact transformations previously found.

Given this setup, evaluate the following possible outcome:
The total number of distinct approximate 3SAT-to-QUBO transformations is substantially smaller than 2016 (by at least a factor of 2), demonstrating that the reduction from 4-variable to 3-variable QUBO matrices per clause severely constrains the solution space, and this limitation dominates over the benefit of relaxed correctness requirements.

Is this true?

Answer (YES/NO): YES